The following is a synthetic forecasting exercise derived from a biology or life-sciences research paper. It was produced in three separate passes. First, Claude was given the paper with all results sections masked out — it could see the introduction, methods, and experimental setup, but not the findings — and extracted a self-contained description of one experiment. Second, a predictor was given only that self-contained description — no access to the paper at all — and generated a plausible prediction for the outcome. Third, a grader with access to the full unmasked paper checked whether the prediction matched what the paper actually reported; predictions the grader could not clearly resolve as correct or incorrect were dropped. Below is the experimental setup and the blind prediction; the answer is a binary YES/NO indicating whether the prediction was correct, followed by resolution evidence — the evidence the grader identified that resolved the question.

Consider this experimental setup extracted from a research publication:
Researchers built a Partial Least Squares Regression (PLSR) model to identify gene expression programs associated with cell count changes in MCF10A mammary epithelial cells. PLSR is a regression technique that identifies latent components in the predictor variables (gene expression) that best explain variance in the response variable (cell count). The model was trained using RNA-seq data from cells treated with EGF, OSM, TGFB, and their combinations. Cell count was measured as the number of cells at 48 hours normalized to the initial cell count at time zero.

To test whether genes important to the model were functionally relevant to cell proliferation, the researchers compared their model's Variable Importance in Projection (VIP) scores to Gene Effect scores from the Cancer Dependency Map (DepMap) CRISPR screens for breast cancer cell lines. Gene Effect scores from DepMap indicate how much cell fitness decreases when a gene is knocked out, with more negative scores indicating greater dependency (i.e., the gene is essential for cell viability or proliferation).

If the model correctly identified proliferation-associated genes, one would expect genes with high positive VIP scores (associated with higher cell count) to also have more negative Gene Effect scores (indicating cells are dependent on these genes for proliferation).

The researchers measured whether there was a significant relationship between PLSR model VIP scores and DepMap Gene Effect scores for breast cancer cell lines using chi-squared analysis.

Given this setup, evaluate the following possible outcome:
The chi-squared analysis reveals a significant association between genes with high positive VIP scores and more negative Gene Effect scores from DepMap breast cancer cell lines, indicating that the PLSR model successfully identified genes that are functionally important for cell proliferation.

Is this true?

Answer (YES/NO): YES